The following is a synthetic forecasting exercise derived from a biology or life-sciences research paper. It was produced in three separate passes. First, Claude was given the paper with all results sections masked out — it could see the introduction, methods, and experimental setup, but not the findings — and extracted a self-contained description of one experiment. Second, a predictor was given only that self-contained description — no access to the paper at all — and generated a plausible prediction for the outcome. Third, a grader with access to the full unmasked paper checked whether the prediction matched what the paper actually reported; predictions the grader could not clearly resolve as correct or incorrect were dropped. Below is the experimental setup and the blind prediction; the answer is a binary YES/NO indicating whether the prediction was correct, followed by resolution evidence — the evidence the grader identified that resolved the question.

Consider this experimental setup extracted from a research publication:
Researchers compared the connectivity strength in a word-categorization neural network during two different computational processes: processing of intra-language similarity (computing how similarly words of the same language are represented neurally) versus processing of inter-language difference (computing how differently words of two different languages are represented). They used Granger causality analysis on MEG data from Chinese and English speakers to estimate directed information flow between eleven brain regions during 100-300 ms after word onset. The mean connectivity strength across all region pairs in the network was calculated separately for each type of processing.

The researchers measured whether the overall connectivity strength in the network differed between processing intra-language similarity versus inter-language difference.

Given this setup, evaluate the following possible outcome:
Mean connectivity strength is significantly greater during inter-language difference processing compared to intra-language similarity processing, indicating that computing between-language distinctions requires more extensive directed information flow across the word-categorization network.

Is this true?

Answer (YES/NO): NO